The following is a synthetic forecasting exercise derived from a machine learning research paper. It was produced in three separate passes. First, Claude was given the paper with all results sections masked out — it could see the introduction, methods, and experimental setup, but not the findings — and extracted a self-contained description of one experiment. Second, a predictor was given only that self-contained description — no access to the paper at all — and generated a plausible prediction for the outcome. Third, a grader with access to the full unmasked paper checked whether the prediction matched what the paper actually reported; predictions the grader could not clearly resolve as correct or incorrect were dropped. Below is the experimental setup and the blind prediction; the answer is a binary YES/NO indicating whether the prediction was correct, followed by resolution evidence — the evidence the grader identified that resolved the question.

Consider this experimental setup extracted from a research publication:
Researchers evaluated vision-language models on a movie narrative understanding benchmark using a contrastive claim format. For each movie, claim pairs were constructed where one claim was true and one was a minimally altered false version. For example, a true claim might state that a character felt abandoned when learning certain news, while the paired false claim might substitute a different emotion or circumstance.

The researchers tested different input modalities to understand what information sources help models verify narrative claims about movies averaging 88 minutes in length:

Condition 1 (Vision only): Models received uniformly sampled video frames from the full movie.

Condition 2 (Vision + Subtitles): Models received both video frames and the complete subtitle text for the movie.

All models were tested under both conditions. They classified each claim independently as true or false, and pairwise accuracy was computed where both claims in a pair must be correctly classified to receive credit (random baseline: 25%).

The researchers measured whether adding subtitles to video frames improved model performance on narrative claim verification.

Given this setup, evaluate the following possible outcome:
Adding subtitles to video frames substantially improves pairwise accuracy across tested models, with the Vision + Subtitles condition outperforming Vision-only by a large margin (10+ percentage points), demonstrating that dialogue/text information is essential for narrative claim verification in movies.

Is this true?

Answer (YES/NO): YES